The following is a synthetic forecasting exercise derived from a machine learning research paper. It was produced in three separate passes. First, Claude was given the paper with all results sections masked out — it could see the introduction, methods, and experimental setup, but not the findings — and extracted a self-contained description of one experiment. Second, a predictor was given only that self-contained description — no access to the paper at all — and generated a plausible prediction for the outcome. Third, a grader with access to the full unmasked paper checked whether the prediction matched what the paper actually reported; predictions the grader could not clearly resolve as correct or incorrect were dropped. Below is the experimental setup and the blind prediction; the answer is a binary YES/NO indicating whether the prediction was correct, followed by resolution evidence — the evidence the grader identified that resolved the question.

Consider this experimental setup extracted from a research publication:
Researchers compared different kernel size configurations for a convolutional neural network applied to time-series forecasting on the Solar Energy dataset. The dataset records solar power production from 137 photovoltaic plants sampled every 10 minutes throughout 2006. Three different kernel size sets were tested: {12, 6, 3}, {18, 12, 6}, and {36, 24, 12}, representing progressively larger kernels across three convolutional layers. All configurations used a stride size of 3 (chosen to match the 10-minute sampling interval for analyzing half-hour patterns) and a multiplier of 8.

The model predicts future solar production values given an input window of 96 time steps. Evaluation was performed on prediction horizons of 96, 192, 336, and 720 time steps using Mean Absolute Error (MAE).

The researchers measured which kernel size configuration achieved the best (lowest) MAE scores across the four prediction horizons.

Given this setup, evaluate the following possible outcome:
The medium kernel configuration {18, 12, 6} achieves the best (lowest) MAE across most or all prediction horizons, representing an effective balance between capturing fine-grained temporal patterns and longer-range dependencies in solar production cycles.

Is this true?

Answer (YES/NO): NO